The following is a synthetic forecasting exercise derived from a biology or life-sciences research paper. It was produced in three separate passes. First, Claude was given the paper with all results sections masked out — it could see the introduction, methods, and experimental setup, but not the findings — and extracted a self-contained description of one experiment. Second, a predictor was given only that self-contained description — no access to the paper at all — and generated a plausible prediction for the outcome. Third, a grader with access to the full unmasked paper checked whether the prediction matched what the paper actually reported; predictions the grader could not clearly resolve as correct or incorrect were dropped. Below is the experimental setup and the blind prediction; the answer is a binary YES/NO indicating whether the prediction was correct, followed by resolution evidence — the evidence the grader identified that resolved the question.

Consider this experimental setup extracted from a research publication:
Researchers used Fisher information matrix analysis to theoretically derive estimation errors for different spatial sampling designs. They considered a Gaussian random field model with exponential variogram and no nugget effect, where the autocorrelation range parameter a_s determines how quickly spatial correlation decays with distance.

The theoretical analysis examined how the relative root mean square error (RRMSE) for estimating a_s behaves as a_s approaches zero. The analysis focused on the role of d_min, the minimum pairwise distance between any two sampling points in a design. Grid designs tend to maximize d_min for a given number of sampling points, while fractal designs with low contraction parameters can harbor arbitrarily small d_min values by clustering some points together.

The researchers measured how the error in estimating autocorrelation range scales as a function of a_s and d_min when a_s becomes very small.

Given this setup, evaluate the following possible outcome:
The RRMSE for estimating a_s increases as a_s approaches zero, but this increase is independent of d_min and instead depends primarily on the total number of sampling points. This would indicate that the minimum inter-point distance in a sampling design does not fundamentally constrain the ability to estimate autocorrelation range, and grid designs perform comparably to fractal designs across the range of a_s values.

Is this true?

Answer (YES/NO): NO